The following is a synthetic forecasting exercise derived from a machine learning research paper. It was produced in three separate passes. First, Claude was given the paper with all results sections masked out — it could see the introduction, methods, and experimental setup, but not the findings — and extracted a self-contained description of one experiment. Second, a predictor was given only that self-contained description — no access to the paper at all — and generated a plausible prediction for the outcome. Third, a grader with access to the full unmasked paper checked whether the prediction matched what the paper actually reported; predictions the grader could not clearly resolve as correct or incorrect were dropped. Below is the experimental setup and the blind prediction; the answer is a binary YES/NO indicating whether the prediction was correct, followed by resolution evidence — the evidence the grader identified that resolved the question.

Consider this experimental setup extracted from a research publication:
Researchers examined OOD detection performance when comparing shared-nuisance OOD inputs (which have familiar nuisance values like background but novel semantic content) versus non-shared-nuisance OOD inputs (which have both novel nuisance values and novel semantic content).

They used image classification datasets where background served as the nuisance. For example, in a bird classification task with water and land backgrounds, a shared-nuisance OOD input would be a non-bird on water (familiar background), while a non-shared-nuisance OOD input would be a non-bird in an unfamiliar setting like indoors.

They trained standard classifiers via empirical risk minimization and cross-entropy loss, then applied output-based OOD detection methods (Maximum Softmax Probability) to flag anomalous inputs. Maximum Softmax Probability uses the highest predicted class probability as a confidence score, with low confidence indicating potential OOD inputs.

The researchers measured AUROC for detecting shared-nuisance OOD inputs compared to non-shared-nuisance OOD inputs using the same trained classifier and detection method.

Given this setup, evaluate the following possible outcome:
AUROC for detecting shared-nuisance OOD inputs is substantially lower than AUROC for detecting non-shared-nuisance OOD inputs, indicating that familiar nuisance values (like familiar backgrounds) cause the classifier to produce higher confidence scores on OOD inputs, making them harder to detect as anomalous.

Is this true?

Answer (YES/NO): YES